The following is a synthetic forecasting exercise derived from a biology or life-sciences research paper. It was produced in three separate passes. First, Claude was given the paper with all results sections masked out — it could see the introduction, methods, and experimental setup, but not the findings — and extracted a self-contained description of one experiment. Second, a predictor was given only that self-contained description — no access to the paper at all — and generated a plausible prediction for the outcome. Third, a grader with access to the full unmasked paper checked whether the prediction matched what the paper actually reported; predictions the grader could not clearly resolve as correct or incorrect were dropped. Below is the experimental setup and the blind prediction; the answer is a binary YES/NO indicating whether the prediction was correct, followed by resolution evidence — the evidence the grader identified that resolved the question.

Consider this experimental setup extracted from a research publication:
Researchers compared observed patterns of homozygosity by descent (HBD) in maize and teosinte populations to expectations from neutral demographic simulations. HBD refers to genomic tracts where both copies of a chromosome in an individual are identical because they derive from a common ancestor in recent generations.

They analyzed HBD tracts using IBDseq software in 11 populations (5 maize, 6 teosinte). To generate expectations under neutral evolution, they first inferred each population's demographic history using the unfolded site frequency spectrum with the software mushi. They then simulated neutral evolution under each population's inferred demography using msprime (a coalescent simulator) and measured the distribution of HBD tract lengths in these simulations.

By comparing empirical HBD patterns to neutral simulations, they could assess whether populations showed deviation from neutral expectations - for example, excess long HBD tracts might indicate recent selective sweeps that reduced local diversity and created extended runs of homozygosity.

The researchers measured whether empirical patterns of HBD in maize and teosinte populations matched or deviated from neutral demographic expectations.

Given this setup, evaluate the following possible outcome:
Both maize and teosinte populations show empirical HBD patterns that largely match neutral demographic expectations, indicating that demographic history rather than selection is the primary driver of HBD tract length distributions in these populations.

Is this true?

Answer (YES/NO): YES